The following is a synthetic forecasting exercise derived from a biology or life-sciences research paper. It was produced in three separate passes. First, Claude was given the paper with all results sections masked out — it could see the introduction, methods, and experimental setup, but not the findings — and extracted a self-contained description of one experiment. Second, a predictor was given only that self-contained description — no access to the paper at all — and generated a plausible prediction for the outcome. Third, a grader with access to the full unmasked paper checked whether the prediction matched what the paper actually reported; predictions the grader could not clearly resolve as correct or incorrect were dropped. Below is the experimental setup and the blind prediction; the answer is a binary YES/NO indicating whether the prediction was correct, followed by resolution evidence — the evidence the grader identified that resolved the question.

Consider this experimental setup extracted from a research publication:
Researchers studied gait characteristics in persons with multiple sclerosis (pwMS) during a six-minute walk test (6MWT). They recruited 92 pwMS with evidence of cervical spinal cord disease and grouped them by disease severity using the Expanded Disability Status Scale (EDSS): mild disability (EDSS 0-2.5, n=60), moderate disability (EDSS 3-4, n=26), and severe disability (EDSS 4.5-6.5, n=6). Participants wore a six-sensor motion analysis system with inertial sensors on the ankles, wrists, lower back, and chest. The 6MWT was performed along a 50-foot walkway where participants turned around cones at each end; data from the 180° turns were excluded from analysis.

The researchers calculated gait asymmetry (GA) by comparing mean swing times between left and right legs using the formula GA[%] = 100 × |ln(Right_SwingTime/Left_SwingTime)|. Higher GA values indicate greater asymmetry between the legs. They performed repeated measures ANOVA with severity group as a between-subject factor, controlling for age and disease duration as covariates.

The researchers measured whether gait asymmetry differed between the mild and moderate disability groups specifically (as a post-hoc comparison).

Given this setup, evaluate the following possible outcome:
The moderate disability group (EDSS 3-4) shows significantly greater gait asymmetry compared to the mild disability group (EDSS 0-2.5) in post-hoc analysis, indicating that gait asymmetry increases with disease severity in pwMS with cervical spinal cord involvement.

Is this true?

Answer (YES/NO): NO